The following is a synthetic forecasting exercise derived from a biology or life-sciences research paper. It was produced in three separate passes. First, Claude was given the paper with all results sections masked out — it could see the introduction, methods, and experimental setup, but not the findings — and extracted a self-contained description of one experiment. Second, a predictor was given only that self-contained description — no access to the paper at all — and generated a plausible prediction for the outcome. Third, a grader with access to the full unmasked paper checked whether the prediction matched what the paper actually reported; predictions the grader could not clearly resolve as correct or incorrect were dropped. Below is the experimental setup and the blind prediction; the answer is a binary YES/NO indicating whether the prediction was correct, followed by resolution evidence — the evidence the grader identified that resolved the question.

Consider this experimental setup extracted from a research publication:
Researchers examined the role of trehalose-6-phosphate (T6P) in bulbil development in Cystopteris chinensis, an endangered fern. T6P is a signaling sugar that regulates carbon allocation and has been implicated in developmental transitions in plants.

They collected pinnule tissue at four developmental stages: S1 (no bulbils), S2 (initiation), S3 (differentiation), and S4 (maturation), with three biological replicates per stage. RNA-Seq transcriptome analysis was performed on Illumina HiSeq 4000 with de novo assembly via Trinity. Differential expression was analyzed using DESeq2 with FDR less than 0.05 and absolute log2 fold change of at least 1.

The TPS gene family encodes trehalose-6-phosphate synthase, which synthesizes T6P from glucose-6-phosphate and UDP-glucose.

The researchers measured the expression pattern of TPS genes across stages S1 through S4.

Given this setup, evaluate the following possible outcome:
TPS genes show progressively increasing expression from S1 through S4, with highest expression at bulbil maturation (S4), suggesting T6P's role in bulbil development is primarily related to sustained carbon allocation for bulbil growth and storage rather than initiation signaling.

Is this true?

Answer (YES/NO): NO